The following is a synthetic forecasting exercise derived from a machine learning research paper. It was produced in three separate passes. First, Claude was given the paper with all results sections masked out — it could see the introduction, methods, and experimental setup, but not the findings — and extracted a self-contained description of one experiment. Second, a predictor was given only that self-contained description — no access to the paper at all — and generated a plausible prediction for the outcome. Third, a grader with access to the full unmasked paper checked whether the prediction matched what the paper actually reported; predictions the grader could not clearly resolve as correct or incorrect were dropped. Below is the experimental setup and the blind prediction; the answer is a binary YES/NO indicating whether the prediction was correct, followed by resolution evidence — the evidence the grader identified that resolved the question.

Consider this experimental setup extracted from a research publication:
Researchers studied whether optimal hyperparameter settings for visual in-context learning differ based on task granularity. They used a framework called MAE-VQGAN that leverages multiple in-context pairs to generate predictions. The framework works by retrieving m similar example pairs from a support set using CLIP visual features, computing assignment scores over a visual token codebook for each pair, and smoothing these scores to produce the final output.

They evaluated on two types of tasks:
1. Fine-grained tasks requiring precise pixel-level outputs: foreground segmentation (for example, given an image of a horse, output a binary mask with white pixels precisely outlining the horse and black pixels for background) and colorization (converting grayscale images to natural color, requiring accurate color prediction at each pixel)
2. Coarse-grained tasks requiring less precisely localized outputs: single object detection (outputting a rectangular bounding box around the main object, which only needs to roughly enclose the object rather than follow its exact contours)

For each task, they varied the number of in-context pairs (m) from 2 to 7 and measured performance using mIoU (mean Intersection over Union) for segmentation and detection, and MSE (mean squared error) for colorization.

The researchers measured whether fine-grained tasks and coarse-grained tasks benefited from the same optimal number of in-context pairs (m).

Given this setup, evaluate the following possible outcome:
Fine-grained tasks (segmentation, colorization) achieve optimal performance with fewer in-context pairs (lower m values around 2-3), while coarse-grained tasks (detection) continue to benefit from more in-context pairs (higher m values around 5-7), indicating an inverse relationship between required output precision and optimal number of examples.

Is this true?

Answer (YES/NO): NO